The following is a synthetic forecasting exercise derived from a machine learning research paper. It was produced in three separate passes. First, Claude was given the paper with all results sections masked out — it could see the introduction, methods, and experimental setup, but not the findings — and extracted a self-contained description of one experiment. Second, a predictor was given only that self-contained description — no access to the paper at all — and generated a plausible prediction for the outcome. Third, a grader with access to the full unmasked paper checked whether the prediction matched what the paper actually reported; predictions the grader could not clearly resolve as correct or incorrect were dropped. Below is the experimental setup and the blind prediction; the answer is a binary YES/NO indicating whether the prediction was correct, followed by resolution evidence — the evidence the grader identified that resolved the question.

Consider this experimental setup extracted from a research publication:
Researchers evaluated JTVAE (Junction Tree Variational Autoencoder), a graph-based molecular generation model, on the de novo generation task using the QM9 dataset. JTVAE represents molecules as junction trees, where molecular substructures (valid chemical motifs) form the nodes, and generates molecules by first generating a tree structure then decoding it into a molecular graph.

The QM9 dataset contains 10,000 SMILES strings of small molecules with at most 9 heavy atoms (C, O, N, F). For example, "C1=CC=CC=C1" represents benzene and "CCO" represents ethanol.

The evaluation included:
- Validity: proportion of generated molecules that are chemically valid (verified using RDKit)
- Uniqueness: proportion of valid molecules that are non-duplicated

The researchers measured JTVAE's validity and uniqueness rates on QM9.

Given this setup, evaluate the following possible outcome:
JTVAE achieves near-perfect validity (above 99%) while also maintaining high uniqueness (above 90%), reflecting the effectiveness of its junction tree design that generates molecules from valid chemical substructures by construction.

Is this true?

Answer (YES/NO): NO